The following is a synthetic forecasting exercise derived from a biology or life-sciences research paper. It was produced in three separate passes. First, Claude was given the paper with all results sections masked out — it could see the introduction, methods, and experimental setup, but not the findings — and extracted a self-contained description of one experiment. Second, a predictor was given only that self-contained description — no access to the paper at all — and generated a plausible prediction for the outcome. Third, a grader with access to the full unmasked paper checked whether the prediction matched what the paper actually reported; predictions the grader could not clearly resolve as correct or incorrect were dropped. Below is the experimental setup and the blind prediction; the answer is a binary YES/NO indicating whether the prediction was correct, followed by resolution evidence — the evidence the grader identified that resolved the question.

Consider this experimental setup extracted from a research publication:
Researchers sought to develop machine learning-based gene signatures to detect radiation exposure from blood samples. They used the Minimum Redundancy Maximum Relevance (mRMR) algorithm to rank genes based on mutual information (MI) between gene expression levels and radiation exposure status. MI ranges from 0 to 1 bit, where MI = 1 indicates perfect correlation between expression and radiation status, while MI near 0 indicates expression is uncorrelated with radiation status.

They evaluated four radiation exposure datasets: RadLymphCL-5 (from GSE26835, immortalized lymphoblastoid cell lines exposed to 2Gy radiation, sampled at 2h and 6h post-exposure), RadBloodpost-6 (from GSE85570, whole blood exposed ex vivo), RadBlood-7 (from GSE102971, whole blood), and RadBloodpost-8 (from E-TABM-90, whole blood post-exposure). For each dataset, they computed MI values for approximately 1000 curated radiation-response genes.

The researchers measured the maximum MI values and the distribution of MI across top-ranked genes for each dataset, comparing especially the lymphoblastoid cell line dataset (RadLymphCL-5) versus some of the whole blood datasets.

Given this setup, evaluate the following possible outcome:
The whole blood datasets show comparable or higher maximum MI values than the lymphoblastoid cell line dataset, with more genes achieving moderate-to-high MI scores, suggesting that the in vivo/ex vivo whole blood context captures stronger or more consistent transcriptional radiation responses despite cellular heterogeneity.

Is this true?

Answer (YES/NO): YES